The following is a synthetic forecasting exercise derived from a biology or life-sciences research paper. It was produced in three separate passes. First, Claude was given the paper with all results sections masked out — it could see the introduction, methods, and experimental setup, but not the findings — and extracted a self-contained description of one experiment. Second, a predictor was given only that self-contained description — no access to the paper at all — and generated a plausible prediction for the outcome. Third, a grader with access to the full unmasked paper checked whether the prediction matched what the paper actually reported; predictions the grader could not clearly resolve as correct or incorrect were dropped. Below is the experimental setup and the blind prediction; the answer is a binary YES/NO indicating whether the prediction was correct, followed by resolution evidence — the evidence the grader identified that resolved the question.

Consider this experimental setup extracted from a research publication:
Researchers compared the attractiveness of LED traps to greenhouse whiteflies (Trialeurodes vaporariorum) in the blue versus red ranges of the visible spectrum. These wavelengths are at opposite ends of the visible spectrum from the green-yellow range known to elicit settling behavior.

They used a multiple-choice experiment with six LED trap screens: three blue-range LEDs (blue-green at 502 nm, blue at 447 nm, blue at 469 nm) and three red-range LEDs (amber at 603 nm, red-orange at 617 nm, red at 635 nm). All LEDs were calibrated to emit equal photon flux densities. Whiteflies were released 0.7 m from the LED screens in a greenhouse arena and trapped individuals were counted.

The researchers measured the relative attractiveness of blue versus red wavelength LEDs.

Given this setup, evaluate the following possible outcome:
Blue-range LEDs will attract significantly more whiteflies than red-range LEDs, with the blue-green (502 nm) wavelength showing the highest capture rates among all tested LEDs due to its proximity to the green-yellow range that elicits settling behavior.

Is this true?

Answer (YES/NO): NO